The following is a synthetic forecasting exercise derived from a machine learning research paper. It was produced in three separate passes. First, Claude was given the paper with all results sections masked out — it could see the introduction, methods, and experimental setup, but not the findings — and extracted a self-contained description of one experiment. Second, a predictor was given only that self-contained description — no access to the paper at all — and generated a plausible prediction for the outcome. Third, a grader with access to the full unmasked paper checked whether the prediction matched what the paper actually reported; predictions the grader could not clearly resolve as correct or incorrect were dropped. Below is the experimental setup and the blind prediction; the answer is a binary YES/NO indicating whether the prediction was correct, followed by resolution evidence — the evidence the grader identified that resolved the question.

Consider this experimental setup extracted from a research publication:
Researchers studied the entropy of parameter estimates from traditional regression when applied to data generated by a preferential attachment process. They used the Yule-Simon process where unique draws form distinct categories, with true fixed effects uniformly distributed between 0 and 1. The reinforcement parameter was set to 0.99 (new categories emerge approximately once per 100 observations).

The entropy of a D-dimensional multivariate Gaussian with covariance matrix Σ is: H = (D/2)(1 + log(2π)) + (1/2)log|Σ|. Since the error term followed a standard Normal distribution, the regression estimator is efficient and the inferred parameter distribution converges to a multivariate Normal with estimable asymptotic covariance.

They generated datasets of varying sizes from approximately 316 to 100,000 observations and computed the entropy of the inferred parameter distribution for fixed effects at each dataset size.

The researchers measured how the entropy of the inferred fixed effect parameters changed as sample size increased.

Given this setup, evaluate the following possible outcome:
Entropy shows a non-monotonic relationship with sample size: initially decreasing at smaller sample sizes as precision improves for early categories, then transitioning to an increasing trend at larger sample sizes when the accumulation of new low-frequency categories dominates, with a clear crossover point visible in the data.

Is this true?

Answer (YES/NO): NO